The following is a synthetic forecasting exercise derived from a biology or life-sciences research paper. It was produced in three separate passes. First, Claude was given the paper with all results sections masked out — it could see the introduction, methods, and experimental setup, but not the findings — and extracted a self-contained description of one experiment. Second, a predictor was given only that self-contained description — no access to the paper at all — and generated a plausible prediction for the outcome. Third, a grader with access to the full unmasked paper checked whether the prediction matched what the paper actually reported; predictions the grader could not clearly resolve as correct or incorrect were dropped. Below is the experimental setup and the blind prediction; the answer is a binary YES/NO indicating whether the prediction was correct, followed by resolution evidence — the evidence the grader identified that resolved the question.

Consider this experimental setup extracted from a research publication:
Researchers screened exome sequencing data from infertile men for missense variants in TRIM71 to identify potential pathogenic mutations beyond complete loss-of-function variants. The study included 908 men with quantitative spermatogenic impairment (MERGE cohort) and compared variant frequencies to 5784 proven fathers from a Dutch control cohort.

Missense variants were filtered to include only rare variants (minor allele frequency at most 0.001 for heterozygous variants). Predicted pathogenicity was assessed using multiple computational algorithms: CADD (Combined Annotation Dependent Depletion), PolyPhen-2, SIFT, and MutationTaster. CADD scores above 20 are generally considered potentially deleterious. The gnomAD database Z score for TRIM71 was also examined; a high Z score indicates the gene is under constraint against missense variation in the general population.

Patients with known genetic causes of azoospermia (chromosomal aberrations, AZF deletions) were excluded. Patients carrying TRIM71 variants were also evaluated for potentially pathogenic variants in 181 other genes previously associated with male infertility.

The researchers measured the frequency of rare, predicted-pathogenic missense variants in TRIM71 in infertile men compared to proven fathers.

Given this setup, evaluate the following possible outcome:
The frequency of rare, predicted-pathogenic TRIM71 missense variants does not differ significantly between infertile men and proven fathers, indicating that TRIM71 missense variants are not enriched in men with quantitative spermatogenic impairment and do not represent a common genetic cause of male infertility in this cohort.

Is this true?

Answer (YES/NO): NO